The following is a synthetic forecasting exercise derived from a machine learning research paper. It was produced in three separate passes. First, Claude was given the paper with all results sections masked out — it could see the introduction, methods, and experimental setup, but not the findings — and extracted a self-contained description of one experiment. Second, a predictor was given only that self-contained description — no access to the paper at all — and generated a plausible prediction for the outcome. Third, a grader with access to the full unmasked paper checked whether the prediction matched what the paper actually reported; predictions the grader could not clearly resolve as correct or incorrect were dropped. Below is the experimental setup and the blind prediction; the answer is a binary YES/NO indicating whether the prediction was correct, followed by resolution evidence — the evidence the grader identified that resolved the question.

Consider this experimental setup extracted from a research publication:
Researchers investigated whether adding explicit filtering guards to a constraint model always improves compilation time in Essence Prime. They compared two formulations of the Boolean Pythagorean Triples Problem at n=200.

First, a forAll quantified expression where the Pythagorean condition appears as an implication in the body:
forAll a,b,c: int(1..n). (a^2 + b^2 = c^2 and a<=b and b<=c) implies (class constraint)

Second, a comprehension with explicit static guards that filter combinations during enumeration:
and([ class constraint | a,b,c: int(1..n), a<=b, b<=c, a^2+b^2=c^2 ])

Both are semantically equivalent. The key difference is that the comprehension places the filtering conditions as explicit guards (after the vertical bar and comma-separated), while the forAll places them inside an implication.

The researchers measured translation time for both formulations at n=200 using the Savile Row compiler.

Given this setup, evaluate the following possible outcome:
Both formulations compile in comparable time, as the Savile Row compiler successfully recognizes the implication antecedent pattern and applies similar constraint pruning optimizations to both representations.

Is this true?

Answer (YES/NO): YES